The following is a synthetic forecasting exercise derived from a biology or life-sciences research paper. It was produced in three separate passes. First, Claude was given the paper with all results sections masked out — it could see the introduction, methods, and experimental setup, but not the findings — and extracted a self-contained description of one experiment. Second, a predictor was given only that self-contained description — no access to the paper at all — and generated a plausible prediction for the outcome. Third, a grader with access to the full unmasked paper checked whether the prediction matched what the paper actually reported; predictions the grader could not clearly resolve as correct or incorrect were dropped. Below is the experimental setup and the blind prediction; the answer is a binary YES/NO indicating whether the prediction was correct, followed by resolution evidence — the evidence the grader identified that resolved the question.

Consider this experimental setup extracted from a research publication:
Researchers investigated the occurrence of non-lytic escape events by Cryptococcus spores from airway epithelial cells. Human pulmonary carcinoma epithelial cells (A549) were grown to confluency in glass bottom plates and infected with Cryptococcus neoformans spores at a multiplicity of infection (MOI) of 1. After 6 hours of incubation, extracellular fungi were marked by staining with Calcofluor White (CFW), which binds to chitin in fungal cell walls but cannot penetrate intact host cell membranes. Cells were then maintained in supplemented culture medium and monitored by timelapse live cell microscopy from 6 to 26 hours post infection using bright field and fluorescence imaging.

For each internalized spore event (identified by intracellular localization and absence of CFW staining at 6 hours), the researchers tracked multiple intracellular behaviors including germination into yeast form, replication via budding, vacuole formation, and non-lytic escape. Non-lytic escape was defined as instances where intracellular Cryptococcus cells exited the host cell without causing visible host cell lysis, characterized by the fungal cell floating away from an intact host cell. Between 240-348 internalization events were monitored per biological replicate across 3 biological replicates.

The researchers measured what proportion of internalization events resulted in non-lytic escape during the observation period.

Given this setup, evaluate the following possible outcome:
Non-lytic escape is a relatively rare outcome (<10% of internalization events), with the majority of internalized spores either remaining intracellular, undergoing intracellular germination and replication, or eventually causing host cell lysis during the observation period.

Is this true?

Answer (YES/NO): YES